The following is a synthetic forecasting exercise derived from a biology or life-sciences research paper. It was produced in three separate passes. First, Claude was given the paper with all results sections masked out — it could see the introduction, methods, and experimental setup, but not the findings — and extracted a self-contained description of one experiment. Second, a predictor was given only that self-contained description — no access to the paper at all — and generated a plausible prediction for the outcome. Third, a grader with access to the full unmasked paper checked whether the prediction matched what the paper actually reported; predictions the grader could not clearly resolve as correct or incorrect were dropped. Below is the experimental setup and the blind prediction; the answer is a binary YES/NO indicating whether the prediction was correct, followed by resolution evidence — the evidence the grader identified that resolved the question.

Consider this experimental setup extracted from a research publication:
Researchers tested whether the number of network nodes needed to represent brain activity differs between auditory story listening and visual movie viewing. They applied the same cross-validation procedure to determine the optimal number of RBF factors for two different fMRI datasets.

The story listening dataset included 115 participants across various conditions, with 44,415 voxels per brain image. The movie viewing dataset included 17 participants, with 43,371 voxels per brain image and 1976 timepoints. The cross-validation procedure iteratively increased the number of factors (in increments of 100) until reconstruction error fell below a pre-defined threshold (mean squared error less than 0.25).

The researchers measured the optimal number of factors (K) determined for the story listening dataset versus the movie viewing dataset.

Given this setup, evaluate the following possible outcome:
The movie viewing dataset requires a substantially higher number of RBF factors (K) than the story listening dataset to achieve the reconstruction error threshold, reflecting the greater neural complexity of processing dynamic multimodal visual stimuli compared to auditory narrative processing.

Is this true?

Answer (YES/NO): YES